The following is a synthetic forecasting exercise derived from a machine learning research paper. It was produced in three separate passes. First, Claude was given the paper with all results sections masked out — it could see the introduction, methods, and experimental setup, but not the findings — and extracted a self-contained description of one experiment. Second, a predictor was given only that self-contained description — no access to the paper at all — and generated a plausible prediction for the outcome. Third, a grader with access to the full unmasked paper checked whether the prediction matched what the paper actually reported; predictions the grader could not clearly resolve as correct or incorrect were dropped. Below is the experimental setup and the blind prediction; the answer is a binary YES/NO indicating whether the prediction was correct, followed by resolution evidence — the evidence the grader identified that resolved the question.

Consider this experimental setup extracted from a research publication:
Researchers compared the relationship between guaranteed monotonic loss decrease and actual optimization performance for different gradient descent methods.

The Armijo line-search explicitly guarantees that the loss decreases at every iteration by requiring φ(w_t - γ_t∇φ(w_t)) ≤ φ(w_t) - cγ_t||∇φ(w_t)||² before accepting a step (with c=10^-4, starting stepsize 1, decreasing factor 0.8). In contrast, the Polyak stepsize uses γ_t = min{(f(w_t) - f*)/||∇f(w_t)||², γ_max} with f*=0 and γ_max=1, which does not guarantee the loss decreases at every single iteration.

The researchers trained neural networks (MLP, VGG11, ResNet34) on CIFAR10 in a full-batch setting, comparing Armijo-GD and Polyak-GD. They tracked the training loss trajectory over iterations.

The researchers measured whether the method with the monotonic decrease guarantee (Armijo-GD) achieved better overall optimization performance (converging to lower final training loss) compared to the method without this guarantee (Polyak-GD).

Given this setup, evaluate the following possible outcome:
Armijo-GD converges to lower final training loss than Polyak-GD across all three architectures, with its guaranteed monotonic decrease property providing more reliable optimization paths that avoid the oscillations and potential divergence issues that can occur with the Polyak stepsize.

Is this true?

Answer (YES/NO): NO